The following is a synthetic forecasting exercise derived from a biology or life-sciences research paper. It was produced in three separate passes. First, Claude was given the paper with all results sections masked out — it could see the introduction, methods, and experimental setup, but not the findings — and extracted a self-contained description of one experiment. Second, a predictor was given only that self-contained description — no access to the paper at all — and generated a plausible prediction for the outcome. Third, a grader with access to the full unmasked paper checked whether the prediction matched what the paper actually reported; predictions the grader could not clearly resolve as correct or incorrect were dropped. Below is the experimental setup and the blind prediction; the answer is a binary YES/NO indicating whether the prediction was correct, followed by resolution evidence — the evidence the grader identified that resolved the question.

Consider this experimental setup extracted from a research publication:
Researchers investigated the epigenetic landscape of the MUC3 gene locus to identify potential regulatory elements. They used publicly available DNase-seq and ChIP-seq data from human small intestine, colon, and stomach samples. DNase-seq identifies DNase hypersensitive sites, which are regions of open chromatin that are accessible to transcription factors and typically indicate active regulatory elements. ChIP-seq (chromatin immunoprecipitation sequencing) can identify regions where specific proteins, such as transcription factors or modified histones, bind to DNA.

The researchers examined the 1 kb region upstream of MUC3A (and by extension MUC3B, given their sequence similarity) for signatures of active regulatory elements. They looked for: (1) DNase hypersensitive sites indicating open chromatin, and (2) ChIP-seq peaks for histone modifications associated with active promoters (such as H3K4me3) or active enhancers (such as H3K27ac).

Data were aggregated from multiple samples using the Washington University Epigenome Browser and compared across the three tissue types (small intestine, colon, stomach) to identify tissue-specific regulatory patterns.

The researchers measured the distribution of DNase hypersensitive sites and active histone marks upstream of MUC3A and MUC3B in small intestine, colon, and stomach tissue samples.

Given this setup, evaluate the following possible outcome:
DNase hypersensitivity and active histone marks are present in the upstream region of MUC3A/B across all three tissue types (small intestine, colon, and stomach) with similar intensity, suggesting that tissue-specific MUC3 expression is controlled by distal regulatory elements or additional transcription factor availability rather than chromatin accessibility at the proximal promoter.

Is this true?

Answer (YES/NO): NO